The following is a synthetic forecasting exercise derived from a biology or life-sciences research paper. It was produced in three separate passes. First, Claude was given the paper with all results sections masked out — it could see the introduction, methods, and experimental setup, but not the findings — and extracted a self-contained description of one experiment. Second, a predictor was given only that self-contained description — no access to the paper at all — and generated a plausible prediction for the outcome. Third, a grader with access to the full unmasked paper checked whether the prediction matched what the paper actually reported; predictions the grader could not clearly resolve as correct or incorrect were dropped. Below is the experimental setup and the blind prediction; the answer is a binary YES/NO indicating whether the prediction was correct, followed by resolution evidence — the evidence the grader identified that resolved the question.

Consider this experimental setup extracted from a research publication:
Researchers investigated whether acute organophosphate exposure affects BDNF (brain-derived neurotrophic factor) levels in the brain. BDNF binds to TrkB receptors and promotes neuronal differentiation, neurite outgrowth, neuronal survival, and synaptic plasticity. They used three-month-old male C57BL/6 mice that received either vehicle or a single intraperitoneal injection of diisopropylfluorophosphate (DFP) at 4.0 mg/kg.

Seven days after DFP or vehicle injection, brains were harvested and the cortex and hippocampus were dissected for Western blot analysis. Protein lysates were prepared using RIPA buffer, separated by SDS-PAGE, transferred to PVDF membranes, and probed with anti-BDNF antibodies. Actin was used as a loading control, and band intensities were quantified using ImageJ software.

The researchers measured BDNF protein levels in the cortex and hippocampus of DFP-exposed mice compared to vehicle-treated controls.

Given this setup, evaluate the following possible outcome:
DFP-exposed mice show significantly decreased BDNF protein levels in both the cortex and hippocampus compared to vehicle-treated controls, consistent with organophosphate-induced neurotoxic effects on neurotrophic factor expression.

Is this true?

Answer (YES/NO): YES